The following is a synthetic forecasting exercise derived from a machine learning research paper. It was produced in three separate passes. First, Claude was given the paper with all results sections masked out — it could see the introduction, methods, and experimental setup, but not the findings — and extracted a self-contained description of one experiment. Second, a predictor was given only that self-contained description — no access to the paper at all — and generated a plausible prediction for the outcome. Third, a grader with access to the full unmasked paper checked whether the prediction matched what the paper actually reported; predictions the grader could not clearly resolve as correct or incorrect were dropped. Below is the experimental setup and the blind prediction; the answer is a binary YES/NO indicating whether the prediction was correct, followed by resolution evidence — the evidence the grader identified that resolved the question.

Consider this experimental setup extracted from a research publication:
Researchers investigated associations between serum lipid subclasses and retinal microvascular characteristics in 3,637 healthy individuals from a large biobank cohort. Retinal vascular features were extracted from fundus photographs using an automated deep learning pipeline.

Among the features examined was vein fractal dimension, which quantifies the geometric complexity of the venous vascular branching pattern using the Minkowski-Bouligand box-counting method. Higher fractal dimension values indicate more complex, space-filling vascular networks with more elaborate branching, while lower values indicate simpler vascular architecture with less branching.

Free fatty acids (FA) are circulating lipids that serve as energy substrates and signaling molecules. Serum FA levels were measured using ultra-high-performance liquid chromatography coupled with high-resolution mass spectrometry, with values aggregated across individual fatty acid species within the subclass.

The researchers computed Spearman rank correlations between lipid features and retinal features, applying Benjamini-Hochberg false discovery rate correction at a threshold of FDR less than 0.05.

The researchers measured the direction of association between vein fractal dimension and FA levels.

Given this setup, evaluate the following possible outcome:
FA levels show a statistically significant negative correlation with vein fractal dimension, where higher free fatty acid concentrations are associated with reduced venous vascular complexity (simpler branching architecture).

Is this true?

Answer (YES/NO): NO